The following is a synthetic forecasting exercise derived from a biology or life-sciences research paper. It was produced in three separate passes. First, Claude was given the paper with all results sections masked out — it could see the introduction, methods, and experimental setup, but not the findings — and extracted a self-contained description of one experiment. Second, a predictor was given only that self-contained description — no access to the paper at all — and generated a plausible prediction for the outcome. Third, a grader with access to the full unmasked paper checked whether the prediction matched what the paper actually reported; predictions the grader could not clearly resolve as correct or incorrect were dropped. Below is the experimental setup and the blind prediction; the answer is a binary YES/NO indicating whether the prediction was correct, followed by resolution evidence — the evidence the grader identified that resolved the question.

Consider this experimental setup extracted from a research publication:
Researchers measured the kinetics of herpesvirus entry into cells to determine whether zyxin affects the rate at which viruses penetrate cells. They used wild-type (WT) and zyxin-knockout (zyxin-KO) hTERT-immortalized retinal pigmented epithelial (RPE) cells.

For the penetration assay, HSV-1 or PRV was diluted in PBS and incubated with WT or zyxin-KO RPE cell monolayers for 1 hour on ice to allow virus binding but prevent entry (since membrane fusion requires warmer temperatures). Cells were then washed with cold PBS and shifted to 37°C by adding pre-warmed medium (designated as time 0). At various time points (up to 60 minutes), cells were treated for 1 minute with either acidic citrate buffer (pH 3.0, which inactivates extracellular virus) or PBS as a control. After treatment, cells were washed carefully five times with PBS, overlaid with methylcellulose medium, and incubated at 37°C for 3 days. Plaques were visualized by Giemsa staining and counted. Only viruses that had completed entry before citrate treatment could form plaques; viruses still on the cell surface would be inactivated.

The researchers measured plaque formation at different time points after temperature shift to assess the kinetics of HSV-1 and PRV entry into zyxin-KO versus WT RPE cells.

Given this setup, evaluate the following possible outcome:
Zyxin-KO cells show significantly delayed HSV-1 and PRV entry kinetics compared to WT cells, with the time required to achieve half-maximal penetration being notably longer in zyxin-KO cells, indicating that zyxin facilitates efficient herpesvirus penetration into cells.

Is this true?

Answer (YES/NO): NO